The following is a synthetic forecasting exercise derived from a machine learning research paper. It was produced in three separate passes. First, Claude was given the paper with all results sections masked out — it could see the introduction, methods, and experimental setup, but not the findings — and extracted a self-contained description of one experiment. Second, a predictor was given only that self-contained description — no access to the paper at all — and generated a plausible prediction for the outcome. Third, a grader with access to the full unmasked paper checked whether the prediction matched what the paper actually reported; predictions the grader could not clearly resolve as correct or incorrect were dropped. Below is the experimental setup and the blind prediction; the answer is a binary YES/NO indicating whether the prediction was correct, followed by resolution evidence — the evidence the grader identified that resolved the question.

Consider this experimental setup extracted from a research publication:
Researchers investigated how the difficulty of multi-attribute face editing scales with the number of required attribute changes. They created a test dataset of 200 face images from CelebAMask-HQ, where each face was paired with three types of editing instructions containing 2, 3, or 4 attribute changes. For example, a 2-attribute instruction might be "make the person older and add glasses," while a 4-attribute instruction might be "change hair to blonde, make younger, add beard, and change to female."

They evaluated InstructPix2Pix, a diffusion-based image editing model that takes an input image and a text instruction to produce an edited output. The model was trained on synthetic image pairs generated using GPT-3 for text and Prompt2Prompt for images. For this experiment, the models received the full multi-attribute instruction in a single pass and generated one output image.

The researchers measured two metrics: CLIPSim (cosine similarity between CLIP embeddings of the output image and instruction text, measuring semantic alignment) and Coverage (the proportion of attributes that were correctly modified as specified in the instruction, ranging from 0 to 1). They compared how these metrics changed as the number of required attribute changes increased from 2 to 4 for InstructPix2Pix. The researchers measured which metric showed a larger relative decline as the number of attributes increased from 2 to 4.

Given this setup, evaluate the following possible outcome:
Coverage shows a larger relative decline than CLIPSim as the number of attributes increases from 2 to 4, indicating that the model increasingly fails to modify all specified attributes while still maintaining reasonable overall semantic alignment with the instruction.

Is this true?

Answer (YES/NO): YES